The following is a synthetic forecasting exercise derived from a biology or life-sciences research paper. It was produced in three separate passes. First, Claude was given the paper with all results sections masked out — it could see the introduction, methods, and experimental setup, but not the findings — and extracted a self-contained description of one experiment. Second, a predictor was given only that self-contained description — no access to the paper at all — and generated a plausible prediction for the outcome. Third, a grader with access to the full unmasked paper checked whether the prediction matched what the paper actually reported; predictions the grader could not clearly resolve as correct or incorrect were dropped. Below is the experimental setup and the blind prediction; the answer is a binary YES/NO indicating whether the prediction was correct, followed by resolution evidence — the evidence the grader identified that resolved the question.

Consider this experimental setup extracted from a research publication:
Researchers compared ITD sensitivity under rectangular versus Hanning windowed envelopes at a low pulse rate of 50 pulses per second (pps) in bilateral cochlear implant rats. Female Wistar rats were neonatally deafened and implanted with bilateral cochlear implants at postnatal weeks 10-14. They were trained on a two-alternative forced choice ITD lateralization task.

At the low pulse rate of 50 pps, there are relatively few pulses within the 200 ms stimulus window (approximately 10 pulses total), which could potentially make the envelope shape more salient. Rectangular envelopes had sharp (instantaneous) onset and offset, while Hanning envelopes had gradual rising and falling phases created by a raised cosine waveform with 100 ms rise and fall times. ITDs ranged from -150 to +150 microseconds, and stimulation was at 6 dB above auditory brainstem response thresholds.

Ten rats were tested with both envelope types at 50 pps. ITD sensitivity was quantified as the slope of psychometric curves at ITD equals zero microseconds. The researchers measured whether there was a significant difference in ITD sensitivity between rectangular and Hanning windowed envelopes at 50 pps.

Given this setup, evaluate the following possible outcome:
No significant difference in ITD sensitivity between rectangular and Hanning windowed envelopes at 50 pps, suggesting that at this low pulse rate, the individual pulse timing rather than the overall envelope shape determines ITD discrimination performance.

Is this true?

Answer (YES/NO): YES